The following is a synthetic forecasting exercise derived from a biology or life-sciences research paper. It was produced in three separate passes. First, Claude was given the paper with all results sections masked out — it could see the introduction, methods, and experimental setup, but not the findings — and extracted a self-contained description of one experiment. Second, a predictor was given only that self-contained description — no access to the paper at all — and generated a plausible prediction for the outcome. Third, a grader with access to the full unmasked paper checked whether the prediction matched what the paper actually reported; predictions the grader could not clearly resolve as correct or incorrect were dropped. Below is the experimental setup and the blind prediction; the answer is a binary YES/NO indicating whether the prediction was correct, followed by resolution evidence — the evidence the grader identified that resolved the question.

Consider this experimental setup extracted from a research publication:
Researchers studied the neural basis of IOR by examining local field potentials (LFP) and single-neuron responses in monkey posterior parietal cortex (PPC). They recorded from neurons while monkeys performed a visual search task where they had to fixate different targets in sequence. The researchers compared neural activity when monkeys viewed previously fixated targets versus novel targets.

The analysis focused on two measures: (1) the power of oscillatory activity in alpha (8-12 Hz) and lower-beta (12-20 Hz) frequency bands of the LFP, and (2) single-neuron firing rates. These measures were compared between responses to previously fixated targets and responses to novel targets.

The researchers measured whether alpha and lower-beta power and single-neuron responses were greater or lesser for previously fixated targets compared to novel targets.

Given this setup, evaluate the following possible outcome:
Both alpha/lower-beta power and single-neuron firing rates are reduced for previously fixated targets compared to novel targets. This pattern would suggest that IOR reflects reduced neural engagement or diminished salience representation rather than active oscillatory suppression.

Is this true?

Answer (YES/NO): NO